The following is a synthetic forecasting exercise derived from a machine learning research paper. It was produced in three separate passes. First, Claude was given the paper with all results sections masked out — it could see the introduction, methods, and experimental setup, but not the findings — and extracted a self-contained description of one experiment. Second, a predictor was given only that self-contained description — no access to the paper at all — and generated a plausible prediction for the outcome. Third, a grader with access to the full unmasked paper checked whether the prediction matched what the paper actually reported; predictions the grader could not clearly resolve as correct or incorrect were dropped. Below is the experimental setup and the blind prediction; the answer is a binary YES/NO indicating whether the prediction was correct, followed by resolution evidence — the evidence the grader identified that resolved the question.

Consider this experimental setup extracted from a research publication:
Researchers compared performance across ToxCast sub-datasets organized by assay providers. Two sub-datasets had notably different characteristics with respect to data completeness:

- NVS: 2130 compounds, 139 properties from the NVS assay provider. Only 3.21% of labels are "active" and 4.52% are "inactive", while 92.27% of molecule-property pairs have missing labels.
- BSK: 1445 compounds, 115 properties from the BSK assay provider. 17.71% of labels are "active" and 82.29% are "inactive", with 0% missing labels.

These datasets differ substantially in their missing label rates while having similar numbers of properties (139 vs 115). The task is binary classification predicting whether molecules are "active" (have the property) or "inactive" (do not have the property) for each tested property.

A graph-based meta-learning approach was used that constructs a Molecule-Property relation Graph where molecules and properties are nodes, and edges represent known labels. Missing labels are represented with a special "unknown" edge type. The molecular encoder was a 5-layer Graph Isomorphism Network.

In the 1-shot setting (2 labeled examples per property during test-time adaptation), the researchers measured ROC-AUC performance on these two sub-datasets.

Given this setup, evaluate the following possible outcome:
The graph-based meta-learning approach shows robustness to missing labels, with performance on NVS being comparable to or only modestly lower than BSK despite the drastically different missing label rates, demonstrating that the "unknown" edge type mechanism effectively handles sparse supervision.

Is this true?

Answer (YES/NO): NO